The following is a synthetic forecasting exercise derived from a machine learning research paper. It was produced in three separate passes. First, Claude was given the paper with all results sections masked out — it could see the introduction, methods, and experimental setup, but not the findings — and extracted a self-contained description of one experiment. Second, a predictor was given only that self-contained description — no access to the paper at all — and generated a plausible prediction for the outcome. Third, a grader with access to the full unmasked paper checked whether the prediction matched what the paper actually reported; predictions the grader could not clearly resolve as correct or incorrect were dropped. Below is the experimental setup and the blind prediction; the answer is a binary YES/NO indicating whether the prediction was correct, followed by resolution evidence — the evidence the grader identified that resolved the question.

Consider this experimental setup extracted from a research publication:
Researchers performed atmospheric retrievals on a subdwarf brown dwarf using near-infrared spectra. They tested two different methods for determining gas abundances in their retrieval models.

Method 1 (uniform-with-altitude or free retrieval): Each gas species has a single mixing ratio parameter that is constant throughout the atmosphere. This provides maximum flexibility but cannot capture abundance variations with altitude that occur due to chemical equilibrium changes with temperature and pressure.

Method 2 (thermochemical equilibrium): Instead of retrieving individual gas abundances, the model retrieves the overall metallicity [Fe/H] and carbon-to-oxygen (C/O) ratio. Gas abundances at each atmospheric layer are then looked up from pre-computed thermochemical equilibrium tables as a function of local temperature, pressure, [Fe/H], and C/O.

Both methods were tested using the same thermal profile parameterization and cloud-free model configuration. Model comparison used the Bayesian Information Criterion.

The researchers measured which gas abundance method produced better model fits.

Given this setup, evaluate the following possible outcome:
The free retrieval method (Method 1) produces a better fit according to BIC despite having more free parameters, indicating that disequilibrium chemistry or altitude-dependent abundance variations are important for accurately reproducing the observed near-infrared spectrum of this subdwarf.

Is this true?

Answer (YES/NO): NO